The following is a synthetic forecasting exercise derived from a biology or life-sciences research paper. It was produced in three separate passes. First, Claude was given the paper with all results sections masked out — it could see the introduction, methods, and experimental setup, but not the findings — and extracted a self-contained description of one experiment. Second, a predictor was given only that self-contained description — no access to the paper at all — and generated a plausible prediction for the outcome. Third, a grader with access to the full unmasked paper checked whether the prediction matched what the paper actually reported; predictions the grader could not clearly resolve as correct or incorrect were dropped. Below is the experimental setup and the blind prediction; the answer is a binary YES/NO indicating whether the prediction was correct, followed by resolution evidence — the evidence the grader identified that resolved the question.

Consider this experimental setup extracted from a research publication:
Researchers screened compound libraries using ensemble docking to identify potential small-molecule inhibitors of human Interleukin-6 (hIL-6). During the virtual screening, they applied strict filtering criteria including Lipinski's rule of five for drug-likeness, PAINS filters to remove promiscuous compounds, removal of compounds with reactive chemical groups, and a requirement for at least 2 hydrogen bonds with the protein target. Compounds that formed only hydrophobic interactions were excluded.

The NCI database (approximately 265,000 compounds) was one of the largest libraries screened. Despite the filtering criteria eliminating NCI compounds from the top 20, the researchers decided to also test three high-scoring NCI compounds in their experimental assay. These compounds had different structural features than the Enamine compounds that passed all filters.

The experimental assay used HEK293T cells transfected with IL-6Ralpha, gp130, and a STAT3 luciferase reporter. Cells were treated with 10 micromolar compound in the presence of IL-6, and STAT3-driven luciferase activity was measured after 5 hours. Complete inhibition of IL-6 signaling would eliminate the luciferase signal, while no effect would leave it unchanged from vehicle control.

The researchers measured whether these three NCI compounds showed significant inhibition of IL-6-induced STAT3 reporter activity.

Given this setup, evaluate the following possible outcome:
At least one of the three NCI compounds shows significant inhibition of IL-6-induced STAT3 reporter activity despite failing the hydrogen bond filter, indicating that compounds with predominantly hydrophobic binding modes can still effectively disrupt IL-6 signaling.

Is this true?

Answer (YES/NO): NO